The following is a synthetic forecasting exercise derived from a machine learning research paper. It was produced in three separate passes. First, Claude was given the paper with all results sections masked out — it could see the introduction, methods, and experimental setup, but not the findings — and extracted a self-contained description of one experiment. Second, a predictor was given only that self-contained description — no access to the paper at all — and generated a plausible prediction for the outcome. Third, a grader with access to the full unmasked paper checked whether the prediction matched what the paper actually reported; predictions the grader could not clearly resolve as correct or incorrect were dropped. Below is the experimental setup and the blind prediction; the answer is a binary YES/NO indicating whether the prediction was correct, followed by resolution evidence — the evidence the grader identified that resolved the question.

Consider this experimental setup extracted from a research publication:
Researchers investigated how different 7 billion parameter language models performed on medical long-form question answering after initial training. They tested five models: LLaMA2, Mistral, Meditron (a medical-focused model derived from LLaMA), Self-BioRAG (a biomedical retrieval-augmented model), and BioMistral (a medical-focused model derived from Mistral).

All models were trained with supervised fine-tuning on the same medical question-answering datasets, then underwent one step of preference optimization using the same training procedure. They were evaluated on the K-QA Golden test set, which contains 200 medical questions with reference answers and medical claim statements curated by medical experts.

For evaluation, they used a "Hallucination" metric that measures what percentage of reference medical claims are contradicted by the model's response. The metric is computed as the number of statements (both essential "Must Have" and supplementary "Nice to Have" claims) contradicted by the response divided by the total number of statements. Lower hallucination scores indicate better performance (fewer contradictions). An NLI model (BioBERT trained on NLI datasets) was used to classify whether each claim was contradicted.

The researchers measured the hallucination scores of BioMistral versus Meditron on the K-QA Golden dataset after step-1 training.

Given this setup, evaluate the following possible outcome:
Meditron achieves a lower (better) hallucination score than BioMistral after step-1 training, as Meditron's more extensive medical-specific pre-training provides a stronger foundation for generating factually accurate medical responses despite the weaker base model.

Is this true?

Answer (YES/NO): NO